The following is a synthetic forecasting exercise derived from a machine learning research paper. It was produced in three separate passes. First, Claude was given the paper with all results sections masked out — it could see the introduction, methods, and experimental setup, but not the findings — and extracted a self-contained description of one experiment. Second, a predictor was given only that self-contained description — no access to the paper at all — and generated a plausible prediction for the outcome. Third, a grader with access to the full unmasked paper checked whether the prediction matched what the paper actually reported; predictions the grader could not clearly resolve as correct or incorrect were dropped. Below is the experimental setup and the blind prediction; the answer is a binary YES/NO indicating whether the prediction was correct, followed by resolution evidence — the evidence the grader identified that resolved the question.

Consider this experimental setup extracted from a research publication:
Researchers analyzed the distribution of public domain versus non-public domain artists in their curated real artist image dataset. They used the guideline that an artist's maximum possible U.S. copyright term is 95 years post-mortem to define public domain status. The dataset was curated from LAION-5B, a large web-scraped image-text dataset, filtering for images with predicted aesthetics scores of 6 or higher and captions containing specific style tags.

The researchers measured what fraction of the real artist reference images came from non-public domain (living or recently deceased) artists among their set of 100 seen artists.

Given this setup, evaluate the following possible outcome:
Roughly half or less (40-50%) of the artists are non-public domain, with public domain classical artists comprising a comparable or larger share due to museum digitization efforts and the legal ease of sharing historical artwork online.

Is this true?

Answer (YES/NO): YES